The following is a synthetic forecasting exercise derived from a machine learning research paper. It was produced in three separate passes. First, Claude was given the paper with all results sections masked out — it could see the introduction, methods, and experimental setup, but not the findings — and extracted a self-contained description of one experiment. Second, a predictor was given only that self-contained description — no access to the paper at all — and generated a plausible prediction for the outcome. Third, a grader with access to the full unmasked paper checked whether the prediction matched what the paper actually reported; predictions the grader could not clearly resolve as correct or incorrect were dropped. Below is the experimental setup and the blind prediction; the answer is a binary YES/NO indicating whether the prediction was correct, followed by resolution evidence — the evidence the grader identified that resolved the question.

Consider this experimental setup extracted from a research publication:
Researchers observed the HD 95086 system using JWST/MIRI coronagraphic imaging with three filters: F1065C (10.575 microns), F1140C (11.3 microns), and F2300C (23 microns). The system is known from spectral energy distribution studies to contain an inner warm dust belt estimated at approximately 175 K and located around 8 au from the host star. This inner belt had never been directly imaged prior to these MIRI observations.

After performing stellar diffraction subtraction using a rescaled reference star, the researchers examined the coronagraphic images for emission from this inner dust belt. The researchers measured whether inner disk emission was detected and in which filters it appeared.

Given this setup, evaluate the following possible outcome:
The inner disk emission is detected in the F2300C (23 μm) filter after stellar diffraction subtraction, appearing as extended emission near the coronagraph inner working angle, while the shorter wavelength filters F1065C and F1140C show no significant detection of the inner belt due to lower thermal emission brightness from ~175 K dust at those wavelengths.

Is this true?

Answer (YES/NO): NO